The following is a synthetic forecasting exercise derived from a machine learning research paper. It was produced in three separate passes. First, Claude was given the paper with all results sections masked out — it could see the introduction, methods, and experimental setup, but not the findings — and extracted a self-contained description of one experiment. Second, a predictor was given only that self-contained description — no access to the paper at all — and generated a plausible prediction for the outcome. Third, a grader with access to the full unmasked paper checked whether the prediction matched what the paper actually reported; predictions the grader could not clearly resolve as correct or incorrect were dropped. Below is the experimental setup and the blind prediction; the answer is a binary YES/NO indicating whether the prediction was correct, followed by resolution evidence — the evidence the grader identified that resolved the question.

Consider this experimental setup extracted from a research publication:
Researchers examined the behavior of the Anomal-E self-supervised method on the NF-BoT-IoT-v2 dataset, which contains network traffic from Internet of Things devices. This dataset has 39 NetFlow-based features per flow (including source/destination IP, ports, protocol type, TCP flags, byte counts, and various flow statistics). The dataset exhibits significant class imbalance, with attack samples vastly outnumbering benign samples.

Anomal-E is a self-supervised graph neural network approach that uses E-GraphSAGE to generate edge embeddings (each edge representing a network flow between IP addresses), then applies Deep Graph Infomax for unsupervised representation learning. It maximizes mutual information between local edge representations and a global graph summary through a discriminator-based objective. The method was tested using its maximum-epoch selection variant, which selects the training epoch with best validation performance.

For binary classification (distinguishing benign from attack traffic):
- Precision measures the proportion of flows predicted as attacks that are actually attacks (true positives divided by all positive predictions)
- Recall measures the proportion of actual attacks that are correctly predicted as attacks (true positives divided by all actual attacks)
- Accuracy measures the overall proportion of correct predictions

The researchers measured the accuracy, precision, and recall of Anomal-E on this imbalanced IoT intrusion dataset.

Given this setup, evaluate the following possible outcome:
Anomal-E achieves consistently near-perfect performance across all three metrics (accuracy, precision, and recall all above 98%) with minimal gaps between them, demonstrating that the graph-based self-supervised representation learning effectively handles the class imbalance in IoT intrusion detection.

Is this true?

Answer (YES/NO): NO